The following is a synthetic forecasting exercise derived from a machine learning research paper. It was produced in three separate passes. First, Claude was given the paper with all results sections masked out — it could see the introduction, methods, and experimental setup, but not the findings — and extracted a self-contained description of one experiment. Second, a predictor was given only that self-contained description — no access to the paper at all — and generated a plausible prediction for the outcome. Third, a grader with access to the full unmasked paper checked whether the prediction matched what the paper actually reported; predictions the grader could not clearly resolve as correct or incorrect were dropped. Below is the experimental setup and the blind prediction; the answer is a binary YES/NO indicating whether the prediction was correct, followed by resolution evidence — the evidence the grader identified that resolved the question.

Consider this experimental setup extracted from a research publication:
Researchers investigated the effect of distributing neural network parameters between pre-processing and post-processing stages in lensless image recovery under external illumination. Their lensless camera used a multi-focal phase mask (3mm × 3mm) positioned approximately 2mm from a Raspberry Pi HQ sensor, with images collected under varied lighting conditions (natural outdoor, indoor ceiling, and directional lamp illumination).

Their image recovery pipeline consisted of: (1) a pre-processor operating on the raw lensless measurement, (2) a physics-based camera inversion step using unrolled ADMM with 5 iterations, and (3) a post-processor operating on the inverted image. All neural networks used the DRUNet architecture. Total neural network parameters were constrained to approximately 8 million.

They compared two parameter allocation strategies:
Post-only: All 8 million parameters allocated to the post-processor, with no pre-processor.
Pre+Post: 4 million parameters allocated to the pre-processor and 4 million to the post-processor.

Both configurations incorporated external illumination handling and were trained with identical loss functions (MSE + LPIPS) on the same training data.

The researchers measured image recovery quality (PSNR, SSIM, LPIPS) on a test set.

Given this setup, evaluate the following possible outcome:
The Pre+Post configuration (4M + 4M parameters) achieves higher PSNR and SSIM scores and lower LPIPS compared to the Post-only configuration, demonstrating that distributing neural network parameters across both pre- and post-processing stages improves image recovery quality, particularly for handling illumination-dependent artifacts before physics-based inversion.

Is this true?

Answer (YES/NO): YES